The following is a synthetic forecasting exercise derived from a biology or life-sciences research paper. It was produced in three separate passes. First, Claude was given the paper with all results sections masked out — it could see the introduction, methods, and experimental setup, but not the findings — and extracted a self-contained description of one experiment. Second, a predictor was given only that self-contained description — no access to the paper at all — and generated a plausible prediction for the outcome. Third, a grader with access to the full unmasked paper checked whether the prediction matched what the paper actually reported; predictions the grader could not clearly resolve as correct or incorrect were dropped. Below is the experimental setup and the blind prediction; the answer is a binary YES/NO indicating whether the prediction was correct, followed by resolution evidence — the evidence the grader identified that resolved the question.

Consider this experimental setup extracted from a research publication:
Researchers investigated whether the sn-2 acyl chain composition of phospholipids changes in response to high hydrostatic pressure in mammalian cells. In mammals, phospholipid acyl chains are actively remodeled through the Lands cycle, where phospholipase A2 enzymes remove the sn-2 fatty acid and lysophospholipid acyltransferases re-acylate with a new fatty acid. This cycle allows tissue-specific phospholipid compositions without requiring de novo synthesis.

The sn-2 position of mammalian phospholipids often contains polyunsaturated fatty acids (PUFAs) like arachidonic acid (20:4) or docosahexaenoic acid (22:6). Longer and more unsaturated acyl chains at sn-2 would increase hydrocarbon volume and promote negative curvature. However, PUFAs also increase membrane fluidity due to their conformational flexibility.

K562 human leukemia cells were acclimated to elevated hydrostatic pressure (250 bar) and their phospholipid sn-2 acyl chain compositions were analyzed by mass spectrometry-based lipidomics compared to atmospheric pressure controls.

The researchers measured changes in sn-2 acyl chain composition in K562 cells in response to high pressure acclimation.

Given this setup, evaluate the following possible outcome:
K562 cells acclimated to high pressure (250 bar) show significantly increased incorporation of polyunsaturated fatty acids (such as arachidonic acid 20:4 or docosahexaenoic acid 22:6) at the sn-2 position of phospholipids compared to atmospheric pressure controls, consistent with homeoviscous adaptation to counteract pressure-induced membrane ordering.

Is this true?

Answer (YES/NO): NO